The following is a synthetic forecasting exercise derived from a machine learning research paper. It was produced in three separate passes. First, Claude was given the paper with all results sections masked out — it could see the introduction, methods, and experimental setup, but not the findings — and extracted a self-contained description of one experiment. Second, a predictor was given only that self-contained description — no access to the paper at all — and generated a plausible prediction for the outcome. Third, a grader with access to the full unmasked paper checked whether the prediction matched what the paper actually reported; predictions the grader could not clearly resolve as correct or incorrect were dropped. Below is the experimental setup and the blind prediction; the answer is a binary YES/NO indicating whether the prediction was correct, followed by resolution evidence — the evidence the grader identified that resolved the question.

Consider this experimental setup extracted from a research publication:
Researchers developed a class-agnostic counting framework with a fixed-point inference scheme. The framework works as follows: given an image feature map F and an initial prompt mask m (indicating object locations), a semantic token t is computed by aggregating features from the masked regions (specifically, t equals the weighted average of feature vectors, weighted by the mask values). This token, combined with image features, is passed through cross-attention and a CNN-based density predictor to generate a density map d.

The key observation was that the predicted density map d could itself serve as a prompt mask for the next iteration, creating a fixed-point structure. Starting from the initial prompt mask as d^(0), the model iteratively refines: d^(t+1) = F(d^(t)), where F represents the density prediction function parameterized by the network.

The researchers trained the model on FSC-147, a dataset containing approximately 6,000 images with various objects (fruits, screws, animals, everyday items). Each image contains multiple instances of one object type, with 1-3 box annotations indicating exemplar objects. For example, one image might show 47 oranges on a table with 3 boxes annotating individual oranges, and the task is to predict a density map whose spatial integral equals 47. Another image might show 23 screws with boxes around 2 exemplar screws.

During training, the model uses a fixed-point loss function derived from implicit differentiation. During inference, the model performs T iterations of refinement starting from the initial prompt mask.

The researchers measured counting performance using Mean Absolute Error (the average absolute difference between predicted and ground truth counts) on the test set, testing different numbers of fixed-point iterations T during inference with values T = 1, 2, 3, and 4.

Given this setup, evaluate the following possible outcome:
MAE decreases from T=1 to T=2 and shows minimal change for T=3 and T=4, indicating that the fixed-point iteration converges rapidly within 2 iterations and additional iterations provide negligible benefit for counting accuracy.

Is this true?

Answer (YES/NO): YES